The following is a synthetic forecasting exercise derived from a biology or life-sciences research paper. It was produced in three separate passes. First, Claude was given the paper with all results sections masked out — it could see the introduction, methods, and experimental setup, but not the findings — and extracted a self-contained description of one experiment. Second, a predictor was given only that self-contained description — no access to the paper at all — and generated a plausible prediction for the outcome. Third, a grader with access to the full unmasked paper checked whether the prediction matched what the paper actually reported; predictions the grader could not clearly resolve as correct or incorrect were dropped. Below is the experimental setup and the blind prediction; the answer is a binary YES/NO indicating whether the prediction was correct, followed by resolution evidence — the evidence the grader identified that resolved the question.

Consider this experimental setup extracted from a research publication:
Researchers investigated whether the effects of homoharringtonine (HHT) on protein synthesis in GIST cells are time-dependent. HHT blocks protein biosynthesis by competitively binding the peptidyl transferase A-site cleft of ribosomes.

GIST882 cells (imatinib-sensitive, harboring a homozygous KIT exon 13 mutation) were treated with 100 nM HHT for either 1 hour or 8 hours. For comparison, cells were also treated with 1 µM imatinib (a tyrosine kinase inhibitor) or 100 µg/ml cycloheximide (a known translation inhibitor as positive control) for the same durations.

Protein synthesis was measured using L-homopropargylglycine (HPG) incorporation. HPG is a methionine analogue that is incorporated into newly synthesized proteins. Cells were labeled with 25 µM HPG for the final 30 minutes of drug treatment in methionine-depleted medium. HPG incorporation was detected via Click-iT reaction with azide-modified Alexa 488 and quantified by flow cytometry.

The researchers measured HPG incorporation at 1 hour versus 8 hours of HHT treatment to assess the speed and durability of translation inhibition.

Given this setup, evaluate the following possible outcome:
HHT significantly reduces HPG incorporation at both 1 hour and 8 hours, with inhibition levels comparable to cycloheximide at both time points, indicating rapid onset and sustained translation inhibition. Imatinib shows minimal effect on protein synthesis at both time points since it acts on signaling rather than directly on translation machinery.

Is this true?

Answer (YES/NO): NO